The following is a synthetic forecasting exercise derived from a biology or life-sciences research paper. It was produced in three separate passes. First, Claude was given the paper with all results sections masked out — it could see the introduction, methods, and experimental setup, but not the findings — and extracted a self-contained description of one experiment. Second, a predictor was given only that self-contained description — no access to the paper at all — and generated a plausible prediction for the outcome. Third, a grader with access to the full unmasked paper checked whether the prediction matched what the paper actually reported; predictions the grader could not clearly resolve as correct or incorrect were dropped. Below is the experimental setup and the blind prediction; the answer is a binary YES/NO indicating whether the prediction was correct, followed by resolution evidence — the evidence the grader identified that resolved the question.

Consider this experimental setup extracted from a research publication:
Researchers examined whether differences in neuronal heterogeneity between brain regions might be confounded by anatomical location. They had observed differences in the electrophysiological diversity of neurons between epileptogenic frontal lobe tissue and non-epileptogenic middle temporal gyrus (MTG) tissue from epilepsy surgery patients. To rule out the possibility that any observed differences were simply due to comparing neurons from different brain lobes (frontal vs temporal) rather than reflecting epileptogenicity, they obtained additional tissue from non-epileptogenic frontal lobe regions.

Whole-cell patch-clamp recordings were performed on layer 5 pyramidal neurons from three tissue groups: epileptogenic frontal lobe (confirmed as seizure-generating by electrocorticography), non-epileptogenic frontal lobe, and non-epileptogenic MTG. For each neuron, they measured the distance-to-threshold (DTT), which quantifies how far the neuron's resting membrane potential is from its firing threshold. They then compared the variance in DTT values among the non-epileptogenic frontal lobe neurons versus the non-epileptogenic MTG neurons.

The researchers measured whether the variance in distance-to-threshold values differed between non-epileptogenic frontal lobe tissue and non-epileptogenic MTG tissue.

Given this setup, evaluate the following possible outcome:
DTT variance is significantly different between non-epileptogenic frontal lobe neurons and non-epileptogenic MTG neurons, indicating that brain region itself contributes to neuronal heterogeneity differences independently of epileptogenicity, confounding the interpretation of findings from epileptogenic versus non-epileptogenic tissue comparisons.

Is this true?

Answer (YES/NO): NO